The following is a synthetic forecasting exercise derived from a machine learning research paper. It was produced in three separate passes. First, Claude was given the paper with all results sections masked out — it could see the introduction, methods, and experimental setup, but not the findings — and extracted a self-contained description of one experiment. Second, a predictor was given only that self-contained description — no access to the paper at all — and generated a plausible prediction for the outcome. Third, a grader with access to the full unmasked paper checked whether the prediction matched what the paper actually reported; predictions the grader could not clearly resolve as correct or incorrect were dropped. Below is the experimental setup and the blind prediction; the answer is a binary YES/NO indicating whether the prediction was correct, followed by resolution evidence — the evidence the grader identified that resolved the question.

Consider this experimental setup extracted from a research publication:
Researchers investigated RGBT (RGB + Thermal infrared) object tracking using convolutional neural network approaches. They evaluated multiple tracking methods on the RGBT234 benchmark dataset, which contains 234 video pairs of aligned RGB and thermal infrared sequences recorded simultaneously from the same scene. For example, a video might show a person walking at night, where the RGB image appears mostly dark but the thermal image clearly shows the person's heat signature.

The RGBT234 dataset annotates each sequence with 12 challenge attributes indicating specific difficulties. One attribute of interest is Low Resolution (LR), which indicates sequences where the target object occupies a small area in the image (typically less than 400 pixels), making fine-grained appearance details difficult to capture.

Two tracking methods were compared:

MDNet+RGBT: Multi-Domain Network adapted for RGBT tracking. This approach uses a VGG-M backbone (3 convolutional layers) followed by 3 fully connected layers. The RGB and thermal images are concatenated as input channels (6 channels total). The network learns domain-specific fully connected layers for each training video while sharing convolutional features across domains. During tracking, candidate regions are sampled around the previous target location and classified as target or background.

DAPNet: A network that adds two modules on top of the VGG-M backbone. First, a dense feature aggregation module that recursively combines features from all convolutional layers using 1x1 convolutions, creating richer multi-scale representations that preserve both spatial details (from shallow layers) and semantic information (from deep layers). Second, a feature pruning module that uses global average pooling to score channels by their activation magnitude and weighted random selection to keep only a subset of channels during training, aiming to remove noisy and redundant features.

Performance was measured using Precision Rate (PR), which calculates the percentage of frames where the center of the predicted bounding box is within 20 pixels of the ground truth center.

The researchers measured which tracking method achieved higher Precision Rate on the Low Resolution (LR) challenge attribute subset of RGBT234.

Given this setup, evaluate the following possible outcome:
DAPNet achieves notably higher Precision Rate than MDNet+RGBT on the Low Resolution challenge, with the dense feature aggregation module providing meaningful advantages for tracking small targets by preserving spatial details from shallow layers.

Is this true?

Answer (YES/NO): NO